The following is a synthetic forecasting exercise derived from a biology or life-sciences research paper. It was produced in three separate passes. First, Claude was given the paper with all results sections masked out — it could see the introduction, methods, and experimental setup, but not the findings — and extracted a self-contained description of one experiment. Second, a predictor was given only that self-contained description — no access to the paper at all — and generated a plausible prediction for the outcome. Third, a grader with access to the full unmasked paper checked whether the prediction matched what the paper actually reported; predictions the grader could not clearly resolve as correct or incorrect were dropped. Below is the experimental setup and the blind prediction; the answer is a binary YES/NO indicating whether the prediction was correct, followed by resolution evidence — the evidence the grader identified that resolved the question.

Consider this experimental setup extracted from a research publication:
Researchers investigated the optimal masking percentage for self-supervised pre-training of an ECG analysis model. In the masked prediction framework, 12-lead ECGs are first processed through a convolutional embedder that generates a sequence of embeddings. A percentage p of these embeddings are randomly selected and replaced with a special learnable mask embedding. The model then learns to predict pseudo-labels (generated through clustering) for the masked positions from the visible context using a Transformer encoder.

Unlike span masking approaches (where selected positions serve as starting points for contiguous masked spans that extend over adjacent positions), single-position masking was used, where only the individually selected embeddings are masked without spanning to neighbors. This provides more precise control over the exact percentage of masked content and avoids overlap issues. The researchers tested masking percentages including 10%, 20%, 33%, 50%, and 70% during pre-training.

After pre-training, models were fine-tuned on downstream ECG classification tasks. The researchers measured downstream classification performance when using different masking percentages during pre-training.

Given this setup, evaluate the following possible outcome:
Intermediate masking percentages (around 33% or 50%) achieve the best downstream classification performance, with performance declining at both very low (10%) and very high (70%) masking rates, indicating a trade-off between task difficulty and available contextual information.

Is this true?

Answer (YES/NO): YES